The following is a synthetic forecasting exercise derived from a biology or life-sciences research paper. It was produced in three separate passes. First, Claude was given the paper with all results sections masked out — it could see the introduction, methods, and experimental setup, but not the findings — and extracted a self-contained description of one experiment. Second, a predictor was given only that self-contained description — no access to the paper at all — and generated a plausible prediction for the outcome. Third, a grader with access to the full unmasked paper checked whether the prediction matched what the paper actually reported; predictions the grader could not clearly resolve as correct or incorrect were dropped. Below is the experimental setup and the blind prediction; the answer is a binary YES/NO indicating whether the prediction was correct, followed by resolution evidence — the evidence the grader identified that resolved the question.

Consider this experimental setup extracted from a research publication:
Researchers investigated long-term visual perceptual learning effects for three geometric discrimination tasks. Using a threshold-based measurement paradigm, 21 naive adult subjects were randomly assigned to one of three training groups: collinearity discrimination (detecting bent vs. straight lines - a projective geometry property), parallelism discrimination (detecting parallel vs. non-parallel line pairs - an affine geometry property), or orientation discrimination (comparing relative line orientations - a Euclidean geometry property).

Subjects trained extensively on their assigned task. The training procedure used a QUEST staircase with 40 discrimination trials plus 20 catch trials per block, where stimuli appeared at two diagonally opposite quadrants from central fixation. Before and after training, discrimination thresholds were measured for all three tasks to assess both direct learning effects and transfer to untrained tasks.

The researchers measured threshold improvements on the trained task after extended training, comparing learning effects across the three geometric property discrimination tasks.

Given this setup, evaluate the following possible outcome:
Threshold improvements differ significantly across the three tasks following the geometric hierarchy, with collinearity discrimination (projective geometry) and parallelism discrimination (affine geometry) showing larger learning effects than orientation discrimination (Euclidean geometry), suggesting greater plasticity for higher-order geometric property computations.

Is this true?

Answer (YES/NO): NO